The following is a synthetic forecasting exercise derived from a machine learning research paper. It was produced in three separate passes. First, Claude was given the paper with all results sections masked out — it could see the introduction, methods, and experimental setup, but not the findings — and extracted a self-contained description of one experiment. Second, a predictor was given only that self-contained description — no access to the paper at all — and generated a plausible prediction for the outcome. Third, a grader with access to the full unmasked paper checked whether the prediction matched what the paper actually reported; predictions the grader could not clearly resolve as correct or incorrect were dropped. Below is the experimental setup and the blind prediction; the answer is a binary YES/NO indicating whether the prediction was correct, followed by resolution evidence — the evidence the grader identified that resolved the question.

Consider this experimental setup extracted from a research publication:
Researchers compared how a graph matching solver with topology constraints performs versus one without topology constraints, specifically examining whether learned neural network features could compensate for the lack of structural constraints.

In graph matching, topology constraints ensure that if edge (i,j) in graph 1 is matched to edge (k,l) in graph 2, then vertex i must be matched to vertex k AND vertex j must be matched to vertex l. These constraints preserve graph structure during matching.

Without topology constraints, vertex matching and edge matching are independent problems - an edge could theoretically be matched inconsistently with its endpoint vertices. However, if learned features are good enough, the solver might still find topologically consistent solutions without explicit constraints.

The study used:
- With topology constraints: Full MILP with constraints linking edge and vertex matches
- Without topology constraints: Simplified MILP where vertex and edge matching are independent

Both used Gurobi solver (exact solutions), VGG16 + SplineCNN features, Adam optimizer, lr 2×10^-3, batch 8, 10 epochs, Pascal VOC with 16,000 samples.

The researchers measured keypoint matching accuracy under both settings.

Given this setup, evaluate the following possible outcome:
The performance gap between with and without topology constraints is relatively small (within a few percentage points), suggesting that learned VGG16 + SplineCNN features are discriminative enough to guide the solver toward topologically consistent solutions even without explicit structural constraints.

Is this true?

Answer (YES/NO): NO